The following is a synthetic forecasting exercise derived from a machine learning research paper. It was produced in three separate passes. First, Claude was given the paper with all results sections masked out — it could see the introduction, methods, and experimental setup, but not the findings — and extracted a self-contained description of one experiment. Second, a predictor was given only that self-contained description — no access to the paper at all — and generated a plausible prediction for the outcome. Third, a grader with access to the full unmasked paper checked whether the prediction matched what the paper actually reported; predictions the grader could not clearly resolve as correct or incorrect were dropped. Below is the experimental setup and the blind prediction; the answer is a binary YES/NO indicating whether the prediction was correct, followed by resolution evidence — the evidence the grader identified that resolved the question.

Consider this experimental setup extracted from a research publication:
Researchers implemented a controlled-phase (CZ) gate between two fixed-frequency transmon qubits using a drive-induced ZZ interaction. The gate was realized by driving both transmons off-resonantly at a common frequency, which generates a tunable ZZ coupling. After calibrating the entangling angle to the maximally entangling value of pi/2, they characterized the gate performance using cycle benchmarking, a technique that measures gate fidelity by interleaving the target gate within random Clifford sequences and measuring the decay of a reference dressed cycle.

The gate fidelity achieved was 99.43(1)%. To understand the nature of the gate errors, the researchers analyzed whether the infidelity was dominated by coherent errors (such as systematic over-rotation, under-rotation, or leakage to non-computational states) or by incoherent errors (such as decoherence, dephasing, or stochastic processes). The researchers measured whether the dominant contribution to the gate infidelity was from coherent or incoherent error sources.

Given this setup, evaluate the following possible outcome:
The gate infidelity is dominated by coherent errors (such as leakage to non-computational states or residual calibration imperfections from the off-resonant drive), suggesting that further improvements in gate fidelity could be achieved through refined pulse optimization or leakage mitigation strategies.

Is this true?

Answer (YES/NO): NO